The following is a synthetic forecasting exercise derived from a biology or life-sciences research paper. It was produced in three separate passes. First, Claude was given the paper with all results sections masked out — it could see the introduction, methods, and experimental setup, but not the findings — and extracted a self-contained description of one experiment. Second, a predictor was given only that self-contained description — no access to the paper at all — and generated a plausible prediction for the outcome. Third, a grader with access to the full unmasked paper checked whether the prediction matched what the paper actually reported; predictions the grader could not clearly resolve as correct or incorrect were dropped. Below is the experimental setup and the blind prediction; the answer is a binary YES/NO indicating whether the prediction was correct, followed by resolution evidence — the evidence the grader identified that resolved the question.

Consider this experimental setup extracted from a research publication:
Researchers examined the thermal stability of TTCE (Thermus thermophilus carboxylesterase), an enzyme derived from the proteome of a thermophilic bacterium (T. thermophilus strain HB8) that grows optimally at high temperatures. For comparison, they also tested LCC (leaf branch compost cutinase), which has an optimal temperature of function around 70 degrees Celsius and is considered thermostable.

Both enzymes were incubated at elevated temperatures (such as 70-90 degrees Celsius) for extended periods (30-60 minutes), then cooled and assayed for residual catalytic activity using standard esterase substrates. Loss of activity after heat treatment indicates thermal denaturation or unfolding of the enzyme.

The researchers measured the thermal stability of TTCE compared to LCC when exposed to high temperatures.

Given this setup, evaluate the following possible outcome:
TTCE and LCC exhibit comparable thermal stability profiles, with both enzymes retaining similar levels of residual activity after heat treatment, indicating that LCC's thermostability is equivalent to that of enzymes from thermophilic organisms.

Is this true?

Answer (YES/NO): NO